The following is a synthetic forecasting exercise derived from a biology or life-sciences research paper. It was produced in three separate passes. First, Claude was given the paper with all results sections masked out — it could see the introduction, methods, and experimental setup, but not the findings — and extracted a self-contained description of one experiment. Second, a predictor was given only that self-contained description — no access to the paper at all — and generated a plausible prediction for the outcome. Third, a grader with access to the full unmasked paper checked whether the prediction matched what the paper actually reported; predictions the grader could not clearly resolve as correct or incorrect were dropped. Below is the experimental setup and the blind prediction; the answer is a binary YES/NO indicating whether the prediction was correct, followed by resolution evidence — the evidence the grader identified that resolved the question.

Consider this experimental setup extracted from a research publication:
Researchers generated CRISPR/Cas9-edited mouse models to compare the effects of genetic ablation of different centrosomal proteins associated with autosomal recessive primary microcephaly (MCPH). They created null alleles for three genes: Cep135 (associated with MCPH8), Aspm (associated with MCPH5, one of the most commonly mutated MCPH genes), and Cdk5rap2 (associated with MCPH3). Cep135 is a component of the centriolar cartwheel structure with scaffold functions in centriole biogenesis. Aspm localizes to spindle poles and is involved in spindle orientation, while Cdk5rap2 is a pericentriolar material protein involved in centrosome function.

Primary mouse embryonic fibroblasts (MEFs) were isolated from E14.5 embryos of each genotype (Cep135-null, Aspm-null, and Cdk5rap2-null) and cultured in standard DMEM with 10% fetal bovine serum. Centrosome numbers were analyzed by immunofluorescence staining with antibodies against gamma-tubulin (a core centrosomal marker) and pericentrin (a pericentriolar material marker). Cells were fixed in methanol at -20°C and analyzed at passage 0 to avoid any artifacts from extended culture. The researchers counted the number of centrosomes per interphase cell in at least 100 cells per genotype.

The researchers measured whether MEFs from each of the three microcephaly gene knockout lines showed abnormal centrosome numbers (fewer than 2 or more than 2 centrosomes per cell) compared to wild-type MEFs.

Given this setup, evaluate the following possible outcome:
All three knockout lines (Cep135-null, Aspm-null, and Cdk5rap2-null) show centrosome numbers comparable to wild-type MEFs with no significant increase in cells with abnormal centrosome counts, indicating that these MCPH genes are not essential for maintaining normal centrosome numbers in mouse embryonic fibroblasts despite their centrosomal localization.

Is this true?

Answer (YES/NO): NO